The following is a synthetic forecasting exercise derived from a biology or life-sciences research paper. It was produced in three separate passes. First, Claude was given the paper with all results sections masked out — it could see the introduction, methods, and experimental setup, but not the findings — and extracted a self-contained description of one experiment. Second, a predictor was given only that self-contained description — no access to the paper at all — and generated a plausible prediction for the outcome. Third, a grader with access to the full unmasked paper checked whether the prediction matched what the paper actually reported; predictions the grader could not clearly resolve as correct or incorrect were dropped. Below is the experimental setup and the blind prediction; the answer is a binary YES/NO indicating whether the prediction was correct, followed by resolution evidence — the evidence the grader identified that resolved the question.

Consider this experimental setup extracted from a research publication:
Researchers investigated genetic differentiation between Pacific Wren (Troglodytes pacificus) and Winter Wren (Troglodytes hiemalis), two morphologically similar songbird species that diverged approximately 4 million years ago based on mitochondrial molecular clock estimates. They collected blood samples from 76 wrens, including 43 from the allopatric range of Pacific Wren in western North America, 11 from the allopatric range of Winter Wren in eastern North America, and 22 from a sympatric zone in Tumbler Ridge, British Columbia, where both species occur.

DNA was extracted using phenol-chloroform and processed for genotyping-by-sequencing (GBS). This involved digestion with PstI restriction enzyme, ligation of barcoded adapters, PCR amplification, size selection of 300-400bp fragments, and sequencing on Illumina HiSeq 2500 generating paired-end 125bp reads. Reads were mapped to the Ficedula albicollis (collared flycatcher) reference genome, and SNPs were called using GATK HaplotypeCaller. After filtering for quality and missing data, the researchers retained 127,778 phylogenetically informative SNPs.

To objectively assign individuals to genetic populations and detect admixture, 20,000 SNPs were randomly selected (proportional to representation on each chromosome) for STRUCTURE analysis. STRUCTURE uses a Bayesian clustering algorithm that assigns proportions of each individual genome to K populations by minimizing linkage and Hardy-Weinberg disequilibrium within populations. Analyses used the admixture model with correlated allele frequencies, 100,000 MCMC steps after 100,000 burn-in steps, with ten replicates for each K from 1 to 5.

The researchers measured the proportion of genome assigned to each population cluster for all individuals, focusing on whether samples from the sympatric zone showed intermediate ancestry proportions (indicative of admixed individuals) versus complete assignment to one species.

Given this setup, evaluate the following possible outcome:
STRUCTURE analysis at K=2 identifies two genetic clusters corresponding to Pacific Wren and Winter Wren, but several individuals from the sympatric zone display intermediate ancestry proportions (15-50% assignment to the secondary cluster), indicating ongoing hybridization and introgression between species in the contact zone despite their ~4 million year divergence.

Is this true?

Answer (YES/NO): NO